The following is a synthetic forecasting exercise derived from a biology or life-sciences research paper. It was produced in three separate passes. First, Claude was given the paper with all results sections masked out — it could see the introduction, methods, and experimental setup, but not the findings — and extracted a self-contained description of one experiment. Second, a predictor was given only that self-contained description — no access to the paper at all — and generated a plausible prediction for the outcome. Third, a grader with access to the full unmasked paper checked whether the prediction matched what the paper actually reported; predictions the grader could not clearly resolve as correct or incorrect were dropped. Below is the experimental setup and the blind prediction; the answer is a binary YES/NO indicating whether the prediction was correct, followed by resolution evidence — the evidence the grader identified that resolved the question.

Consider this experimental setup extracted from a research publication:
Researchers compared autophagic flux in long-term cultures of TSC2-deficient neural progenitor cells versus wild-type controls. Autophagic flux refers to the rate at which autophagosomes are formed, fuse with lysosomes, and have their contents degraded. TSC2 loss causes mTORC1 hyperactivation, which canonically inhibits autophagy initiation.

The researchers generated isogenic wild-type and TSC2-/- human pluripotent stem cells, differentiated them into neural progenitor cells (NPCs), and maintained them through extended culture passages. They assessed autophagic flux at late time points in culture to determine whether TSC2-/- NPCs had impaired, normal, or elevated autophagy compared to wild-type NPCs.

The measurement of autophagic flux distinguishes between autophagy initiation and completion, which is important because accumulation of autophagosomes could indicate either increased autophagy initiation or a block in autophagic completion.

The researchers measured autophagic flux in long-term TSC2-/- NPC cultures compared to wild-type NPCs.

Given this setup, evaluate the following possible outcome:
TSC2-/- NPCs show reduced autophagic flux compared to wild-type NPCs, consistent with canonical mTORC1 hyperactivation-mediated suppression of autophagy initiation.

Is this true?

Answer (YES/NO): NO